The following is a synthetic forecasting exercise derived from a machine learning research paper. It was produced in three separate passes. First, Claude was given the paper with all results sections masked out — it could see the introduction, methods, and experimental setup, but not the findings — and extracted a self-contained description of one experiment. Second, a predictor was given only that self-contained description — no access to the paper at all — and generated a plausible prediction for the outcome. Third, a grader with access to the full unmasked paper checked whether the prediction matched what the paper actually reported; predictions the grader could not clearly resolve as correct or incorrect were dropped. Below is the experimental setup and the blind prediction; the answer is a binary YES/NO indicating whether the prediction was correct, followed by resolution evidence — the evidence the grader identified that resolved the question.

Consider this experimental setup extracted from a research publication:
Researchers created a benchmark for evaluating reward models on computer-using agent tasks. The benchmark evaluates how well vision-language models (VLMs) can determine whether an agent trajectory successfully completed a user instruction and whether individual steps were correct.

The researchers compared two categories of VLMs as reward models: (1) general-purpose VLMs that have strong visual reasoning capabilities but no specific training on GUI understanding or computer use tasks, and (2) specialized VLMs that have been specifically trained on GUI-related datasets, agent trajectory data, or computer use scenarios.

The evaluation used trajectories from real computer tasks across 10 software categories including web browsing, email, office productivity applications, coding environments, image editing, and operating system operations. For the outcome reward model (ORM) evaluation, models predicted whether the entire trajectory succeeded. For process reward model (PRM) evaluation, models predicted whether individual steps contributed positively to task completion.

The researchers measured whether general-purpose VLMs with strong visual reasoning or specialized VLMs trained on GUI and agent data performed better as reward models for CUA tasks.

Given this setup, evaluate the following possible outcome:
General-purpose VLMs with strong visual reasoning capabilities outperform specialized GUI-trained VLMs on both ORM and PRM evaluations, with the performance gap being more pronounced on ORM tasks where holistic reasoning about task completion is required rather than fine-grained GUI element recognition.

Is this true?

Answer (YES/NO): NO